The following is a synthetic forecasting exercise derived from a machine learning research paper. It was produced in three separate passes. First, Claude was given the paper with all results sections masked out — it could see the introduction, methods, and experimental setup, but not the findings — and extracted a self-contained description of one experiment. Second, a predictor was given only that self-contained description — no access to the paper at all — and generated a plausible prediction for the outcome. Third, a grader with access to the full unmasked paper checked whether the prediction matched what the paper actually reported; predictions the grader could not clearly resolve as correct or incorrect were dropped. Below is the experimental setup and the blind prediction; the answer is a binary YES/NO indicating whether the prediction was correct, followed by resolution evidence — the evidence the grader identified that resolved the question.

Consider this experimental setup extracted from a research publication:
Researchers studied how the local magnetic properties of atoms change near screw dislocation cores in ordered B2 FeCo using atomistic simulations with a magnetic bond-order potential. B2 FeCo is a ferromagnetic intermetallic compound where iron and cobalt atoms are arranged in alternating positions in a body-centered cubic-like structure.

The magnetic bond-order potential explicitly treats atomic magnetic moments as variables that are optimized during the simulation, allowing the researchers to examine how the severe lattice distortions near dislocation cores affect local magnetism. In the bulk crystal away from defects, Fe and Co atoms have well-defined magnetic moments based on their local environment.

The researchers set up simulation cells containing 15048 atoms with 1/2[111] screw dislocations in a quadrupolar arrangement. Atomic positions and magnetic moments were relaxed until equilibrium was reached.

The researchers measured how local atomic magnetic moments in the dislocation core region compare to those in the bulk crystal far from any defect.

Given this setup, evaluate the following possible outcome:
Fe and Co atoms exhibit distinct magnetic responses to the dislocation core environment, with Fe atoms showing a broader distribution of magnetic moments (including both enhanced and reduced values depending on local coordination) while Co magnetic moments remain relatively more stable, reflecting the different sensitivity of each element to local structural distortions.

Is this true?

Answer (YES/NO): NO